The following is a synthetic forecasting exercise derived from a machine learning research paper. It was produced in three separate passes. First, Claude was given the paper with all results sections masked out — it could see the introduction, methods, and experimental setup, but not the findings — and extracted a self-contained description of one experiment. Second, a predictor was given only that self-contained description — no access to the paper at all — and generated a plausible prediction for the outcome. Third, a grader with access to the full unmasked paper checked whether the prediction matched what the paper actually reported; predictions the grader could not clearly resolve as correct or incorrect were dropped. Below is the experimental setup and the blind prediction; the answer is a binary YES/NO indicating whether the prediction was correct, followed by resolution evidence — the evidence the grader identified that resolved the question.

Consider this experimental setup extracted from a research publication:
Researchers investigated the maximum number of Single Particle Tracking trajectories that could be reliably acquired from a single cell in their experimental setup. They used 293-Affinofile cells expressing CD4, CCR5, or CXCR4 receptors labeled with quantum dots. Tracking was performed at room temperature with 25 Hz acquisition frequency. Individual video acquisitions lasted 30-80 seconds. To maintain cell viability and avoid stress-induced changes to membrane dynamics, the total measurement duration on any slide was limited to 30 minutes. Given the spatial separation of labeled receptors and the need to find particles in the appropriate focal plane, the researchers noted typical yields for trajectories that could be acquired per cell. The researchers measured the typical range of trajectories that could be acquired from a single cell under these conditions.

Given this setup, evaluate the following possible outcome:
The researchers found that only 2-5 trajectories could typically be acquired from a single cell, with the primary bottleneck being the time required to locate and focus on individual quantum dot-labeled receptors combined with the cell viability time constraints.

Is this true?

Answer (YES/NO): NO